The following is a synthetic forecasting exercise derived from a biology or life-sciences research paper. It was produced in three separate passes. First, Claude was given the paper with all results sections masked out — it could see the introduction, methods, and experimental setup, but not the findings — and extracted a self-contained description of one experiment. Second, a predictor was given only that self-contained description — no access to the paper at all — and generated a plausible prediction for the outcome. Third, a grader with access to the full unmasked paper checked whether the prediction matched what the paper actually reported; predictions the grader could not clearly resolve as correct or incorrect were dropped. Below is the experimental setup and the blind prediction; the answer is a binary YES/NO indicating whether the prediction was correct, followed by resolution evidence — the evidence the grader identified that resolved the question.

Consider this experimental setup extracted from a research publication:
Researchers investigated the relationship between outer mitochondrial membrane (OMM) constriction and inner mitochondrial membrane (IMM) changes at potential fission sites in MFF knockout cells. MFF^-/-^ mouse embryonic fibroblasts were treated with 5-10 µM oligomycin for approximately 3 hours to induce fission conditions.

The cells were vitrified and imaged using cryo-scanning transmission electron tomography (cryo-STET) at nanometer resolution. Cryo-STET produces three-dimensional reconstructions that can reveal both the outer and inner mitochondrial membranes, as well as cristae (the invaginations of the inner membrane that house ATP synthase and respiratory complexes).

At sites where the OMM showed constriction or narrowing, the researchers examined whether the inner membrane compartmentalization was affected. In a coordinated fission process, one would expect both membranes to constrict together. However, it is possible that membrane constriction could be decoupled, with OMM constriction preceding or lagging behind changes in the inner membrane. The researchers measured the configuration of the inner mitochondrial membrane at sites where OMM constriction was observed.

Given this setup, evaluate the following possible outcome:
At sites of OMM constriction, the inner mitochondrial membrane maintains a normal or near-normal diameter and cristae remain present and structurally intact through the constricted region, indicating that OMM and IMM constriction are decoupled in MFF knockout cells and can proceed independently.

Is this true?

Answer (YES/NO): NO